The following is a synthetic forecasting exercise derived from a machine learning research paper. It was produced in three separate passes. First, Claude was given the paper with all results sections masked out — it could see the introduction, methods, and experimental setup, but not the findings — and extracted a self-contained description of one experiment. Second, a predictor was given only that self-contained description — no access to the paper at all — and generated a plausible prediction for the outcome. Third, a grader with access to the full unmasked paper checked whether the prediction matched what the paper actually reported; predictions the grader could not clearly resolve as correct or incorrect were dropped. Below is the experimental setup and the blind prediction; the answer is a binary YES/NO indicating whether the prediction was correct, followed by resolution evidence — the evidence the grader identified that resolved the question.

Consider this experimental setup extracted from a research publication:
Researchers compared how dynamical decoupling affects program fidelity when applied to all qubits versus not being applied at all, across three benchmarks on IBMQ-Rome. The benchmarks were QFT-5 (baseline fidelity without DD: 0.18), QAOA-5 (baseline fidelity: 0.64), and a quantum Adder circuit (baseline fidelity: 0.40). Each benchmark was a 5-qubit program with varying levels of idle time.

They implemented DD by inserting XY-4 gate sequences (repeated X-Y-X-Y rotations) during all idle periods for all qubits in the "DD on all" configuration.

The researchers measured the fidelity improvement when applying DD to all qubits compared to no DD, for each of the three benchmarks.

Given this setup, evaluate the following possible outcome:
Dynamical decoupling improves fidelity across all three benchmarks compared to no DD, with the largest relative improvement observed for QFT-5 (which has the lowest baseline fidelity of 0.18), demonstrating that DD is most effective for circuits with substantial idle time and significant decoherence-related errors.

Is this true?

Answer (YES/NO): NO